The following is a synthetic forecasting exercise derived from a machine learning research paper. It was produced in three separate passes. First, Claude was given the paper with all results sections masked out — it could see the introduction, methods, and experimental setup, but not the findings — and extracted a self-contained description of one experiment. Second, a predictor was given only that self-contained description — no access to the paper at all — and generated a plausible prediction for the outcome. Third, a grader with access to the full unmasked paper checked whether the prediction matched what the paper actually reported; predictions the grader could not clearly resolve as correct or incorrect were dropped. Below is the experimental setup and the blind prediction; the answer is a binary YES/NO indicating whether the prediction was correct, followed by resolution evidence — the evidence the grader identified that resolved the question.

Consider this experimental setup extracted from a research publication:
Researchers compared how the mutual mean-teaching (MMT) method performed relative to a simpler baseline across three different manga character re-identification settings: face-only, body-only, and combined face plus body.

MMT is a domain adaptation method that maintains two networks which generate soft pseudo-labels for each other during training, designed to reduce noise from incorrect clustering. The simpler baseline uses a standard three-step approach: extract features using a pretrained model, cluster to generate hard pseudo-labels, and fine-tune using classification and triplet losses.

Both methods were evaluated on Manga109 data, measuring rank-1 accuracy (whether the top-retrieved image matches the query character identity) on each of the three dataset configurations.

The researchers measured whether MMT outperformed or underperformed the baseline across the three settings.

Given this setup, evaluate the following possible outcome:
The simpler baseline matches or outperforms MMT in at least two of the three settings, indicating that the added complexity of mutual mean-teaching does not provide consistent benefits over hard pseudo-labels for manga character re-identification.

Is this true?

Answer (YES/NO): YES